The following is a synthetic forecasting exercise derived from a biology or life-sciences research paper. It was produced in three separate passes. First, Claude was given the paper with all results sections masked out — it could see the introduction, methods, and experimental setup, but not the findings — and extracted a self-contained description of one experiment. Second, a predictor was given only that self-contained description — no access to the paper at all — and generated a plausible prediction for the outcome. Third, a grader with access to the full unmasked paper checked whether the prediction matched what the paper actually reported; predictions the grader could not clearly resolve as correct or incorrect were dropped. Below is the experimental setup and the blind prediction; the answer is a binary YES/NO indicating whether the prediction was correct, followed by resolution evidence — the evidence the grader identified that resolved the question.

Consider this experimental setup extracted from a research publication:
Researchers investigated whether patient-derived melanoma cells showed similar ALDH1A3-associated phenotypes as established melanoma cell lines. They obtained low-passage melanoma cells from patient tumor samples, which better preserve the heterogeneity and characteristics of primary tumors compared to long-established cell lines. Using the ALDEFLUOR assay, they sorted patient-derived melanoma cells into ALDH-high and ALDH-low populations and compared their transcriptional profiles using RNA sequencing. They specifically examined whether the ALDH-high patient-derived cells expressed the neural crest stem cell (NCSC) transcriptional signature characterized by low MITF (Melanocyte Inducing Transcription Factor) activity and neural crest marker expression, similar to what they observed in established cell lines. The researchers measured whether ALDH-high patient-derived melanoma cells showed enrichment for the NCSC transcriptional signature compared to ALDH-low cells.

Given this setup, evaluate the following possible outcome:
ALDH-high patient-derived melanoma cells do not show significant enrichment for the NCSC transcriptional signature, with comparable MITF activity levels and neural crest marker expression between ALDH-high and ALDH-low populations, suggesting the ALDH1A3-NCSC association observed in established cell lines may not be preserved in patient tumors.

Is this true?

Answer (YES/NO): NO